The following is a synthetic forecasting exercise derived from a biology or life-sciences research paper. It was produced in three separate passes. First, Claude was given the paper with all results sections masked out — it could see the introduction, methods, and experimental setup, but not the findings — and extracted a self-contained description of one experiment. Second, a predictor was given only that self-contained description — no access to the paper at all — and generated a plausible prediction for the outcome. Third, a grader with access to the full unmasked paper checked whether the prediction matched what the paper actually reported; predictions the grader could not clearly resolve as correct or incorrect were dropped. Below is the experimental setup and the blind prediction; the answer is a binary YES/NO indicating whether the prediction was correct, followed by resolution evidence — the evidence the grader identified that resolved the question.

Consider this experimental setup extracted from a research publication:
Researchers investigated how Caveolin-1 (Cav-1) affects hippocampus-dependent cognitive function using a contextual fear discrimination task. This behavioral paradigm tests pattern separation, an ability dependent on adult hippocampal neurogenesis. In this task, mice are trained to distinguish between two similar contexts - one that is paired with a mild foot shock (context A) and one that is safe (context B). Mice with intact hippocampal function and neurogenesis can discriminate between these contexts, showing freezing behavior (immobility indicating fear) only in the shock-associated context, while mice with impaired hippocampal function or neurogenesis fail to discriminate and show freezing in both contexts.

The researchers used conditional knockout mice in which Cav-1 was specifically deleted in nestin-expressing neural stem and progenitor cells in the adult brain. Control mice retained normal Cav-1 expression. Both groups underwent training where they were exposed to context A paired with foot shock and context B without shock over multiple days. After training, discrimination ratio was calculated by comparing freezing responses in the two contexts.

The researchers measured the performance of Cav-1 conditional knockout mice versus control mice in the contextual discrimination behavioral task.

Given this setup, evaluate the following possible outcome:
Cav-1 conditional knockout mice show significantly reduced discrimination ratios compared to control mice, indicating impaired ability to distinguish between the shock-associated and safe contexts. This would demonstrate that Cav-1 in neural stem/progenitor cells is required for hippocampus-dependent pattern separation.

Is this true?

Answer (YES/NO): NO